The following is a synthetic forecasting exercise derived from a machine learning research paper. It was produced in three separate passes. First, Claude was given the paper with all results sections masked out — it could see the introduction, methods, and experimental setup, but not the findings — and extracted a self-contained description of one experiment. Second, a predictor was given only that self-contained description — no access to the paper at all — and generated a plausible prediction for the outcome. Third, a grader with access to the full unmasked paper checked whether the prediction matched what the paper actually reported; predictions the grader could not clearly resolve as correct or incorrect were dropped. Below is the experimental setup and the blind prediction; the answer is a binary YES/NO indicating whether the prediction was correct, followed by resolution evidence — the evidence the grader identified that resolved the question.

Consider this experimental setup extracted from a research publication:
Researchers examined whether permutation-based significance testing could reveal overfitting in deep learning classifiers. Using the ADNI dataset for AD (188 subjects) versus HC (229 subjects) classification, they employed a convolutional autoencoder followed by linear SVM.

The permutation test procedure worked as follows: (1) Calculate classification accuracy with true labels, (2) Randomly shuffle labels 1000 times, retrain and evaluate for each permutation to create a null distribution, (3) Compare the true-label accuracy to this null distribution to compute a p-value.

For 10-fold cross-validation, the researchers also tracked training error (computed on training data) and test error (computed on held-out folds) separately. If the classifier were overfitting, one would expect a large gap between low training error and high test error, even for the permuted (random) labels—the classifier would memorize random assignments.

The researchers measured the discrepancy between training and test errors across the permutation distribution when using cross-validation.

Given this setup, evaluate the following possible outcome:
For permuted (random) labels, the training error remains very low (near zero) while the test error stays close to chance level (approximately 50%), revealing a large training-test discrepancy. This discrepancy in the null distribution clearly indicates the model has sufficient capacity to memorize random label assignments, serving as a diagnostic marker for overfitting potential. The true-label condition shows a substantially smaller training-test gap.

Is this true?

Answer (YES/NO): NO